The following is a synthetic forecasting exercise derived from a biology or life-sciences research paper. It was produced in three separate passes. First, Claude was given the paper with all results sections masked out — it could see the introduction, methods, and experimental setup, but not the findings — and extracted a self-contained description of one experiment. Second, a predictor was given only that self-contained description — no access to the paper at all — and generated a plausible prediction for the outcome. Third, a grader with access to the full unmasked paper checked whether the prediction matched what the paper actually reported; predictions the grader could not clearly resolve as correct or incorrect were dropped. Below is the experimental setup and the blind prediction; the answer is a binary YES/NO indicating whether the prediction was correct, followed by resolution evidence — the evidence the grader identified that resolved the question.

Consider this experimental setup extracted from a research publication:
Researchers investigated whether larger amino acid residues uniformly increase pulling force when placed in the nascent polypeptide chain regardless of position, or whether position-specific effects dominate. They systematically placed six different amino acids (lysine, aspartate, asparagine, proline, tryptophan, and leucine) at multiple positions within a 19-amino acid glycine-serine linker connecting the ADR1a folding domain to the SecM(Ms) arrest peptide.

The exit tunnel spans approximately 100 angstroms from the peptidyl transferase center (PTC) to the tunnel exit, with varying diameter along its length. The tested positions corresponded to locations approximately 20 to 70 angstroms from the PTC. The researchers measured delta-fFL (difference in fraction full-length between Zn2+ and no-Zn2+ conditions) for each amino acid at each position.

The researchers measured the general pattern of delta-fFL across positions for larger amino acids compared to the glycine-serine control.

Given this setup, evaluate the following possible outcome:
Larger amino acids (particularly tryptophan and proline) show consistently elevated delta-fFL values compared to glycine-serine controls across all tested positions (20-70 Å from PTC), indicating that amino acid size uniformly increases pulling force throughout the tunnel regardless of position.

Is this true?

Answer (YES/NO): NO